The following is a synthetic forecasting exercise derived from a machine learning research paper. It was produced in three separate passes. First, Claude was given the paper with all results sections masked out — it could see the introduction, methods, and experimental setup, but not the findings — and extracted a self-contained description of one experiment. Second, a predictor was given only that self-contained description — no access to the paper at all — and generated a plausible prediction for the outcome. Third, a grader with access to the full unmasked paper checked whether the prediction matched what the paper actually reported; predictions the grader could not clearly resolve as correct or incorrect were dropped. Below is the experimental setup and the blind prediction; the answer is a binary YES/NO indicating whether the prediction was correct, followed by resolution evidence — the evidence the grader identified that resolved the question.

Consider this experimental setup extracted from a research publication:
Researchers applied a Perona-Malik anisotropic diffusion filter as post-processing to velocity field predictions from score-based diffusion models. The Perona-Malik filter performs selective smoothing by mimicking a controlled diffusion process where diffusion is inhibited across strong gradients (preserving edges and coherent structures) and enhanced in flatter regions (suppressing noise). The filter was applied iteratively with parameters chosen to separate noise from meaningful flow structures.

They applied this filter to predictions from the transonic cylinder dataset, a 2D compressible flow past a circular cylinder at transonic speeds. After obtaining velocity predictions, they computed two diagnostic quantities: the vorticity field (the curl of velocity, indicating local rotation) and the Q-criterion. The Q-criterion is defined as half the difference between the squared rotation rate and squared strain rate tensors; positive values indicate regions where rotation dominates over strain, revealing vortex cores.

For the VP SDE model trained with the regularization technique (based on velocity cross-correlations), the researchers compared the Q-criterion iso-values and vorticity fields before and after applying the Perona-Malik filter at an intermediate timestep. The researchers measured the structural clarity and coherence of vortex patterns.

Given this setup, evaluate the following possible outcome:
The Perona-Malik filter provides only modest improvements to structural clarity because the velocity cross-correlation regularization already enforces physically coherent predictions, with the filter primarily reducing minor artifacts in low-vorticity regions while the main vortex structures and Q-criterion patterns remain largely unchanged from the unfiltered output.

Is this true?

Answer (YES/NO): NO